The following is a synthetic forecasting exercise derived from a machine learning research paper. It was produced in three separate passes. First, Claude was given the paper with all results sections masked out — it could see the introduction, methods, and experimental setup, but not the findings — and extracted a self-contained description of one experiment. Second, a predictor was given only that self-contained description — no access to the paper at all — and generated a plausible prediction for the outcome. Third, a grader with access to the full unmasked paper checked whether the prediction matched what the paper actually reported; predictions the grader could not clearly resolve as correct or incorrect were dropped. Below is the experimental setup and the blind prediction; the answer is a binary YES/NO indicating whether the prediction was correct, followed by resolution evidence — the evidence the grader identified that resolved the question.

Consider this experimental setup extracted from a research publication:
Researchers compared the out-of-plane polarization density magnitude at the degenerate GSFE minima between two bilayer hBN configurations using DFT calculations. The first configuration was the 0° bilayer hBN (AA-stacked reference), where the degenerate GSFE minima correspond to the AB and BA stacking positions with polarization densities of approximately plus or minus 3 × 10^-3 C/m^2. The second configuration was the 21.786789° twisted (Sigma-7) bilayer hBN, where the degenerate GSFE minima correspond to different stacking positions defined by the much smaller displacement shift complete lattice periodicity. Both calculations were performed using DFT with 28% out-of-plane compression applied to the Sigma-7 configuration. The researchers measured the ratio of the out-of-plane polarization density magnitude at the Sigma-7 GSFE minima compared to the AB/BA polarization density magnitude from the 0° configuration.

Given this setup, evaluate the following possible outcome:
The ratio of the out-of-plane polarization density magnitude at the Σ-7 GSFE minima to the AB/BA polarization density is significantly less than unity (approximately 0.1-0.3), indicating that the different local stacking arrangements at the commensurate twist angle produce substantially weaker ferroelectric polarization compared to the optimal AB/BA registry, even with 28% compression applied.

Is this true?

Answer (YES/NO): NO